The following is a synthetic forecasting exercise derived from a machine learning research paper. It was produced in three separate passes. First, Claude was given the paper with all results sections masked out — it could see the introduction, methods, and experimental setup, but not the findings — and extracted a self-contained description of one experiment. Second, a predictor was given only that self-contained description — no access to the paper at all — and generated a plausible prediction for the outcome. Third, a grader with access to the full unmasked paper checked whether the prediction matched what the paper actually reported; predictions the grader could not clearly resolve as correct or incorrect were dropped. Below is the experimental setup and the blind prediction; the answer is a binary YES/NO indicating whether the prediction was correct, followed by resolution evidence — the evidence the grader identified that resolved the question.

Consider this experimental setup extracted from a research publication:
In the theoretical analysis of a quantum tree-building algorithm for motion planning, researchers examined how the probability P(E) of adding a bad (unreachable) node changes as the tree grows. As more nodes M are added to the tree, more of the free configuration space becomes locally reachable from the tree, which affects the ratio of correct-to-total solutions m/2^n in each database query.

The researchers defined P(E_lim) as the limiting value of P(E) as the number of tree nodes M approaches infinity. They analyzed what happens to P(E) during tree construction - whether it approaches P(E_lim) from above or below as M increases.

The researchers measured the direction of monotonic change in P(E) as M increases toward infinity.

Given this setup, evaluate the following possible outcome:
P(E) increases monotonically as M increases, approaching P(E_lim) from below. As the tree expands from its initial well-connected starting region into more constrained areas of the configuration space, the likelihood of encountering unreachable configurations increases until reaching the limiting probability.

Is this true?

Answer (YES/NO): YES